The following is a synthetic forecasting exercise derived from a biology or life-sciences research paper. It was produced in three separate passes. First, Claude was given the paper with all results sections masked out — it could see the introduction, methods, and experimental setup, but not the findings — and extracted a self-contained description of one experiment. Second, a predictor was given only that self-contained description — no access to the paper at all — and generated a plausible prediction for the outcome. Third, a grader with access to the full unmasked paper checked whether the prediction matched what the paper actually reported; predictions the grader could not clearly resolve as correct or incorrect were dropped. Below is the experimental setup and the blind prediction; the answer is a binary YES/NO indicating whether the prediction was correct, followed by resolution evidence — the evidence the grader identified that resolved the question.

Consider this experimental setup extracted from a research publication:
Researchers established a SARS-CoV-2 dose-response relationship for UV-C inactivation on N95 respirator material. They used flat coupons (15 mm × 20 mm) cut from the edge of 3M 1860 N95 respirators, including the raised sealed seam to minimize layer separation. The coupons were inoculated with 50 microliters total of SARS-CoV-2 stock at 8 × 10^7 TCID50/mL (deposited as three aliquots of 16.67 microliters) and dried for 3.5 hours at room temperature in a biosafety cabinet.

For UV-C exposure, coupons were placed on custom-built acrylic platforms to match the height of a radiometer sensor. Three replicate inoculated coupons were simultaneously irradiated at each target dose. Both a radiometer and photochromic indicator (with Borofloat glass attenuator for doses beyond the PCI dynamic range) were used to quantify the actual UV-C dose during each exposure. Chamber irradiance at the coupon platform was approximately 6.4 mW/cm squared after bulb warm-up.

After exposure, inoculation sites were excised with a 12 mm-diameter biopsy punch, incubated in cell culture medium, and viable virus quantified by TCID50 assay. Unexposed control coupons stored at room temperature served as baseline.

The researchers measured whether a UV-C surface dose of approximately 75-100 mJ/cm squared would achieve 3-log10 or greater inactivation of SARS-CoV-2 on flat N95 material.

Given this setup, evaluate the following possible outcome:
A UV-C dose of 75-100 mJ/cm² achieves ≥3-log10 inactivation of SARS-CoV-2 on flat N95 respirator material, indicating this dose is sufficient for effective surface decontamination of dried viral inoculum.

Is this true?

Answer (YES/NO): YES